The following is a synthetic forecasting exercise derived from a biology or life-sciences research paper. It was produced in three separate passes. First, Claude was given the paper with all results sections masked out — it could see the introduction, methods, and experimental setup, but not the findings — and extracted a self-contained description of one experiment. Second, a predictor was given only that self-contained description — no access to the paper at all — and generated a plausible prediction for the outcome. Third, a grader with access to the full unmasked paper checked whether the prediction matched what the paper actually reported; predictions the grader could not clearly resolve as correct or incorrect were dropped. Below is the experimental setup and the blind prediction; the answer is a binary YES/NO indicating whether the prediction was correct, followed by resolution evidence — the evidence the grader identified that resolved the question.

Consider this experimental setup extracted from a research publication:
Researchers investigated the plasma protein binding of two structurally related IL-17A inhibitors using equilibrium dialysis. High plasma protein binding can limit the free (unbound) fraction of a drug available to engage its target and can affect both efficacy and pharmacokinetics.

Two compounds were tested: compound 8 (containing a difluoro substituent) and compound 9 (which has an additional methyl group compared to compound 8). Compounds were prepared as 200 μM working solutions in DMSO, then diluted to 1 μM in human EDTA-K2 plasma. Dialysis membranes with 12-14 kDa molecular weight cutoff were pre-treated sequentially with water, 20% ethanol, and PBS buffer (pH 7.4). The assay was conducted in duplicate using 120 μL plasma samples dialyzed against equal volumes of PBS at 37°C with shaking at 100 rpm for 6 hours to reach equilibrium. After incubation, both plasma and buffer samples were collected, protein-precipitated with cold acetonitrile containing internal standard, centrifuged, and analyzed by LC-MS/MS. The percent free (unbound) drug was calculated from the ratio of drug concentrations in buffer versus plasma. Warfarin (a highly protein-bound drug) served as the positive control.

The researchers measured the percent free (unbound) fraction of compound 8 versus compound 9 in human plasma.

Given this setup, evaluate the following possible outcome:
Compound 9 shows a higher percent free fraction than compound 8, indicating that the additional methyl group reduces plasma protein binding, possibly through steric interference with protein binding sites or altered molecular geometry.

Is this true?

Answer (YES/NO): NO